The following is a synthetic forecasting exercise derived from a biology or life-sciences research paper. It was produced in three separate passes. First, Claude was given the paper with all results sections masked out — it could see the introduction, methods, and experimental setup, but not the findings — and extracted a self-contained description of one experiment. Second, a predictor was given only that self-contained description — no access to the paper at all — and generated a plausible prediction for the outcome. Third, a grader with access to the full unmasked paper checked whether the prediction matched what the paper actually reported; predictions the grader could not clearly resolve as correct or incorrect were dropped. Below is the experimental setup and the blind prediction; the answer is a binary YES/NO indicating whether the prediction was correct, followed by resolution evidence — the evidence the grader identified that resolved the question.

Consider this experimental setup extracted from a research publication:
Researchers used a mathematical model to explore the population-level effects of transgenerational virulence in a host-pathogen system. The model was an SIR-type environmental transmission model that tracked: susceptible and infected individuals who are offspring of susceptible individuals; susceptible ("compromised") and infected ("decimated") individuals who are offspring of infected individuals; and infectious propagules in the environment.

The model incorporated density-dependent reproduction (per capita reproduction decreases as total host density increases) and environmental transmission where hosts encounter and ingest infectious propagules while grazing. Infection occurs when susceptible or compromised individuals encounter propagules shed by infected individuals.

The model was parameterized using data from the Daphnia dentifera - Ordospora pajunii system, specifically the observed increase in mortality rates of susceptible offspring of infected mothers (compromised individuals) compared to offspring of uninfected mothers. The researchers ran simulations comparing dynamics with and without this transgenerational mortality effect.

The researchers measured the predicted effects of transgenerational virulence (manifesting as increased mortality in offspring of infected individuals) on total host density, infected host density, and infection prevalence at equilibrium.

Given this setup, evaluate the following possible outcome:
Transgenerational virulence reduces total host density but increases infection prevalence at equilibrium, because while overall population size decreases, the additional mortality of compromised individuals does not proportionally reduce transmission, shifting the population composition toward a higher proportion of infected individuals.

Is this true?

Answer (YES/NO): NO